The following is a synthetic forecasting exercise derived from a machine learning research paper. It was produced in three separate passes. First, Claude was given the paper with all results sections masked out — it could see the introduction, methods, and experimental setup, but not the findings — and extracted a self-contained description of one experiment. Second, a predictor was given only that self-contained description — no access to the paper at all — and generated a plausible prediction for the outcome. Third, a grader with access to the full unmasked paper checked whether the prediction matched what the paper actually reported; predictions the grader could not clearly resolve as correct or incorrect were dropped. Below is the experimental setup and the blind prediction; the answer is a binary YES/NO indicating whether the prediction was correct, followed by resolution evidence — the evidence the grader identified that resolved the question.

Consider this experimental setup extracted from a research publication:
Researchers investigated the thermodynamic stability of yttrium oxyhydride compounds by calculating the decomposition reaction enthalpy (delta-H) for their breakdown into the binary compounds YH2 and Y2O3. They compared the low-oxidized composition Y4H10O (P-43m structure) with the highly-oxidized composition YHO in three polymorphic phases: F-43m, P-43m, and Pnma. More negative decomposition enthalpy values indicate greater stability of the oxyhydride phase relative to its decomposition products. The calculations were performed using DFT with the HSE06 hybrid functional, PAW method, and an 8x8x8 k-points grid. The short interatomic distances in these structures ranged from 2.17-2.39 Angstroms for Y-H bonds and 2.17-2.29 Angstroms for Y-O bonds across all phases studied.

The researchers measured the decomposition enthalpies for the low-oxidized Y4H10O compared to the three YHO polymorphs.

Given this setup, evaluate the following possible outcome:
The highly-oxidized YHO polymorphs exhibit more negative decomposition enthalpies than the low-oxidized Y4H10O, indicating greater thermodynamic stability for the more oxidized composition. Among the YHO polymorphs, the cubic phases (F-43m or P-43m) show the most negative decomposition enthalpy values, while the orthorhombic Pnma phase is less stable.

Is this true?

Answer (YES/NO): NO